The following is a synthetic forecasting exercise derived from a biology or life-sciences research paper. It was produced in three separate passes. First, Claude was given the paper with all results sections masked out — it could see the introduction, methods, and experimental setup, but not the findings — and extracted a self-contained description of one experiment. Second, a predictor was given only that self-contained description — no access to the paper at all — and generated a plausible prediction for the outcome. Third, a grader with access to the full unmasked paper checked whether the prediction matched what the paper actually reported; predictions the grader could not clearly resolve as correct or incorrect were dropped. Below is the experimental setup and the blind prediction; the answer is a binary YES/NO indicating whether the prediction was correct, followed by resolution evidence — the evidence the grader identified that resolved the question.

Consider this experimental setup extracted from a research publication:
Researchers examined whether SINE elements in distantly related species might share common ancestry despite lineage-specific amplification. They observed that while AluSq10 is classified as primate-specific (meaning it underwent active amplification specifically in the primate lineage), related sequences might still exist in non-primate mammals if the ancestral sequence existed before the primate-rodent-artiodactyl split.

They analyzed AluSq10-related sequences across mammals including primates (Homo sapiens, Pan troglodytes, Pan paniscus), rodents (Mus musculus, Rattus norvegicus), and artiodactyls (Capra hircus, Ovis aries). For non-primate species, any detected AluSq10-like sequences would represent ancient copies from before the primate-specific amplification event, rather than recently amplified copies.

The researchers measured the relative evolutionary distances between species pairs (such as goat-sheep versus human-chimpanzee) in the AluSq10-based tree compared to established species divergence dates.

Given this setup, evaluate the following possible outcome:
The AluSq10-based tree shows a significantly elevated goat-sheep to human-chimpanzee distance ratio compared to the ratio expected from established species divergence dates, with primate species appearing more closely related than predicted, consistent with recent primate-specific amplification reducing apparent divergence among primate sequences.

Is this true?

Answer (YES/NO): YES